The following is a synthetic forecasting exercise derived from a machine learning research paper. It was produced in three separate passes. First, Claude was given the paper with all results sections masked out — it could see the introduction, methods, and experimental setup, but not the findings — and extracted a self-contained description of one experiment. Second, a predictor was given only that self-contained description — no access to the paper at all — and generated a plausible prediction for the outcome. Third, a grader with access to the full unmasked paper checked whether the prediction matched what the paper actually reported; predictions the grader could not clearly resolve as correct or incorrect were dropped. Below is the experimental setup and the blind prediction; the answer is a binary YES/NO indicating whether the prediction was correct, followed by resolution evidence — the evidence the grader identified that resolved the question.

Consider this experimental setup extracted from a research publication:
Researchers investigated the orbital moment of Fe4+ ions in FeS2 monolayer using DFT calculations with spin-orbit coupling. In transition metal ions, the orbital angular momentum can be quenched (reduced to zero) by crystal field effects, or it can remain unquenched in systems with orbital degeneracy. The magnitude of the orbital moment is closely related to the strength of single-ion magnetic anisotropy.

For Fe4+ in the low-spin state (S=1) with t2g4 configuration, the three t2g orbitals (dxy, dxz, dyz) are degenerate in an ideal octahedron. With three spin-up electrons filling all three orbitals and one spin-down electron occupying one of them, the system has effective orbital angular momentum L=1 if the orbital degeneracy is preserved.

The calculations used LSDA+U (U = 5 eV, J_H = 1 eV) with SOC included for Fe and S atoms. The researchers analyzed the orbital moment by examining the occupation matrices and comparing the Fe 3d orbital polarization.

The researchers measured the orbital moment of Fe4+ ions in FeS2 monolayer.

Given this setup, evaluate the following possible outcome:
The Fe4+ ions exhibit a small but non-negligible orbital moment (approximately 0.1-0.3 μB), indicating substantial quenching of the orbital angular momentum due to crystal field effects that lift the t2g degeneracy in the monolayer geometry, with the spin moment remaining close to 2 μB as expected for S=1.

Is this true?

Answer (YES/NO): NO